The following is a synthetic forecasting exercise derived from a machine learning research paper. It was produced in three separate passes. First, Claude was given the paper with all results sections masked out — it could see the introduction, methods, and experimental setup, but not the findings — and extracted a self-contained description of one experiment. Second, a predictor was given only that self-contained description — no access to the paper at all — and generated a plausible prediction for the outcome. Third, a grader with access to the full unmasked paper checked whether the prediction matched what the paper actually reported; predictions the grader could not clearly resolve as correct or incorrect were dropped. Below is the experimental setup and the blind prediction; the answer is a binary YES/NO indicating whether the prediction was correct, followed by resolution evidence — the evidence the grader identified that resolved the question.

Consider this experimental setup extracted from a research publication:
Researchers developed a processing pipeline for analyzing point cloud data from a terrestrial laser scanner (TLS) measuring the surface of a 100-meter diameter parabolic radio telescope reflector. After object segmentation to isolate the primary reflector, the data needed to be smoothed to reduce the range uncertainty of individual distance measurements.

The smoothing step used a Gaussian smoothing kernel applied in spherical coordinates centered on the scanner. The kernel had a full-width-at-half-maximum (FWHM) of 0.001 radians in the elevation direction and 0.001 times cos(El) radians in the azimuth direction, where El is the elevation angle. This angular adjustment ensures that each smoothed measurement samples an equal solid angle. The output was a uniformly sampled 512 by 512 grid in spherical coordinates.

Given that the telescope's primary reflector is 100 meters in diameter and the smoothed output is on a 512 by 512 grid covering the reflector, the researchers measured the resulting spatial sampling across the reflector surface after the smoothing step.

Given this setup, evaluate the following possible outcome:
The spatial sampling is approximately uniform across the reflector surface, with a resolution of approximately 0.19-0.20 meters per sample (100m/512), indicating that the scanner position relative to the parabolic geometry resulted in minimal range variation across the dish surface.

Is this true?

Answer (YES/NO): NO